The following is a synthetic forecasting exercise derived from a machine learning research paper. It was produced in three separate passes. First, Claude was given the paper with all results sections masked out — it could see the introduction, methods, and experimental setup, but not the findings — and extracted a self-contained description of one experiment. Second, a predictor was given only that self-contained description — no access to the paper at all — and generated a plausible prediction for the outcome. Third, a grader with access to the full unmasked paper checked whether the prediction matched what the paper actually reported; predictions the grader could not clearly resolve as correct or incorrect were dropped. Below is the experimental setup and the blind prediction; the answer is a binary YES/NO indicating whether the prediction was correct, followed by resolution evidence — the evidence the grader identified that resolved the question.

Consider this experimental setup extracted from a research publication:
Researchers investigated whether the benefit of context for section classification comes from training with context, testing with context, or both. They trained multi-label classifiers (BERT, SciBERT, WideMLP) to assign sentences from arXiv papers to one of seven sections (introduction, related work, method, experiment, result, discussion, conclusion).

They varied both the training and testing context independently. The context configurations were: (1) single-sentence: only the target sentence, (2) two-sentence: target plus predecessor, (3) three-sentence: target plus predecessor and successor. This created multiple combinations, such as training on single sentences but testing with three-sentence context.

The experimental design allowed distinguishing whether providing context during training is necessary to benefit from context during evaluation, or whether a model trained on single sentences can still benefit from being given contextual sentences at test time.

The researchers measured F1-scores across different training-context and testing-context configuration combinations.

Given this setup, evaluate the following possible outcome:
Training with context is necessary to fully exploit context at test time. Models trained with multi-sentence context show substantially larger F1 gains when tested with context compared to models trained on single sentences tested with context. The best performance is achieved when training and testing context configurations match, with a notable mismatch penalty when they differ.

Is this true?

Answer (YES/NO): NO